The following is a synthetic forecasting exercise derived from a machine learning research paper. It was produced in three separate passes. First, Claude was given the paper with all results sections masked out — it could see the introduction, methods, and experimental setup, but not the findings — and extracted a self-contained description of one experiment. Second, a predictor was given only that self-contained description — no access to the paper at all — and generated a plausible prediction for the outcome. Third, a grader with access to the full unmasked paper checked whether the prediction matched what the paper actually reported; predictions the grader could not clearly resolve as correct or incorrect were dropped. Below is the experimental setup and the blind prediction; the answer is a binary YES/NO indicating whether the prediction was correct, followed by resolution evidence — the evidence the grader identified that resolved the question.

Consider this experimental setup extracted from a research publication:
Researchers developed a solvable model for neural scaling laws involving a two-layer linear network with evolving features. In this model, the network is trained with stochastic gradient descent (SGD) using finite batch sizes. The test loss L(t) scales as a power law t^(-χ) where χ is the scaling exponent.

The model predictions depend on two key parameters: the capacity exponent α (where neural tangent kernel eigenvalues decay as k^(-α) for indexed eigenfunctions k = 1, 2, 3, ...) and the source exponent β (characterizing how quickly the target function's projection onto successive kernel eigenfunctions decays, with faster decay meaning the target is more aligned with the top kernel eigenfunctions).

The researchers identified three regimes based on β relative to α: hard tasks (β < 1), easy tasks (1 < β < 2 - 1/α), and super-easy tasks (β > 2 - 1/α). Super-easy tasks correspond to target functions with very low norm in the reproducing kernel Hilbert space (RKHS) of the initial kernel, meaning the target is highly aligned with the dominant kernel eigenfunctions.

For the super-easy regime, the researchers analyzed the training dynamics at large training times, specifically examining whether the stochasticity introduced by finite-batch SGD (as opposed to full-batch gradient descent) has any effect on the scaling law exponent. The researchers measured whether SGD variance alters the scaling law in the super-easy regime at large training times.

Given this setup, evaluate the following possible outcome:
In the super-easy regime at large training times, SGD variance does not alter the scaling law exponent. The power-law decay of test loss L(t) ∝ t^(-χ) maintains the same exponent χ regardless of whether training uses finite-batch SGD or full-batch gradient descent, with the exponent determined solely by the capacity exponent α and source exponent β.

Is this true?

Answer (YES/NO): NO